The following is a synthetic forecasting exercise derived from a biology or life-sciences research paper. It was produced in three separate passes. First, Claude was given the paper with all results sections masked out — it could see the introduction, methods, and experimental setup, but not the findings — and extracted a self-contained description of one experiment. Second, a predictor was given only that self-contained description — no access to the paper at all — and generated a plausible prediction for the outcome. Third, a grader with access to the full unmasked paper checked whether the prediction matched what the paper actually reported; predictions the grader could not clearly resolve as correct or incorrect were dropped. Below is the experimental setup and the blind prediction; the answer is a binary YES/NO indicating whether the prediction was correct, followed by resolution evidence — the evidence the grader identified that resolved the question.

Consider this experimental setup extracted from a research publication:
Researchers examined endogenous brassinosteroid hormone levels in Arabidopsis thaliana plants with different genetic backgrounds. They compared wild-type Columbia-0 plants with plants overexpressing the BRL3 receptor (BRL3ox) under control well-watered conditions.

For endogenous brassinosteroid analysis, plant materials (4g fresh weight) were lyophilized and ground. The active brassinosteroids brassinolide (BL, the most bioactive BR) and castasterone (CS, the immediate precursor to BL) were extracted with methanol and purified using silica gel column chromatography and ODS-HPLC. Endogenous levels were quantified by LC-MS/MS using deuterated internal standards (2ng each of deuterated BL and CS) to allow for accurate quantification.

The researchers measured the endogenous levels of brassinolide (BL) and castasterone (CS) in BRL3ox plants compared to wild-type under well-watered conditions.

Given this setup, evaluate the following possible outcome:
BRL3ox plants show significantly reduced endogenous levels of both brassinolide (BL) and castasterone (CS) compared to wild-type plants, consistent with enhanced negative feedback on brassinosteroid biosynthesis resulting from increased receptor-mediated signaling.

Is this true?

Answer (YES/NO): NO